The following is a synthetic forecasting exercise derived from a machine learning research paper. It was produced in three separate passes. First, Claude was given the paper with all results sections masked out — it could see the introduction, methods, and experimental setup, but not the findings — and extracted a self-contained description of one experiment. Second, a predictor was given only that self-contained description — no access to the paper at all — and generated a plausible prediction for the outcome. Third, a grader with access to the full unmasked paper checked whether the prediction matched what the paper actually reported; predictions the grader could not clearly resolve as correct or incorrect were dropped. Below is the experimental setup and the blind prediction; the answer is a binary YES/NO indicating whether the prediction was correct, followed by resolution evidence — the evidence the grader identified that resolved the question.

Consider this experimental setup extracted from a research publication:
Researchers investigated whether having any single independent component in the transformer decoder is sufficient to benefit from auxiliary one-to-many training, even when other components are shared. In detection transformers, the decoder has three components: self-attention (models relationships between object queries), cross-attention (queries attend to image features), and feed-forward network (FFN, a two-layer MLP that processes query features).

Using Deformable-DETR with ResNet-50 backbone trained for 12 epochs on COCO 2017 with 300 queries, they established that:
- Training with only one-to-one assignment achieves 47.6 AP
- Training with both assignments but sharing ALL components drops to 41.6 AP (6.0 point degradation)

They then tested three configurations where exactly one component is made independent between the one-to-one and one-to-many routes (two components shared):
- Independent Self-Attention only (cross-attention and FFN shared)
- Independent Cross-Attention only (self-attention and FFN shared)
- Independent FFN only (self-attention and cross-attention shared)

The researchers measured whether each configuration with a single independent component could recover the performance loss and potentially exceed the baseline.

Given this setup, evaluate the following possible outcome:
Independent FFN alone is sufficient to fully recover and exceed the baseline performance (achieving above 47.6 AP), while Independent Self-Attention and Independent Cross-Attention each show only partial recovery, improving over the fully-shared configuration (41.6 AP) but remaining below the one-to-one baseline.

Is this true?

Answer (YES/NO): NO